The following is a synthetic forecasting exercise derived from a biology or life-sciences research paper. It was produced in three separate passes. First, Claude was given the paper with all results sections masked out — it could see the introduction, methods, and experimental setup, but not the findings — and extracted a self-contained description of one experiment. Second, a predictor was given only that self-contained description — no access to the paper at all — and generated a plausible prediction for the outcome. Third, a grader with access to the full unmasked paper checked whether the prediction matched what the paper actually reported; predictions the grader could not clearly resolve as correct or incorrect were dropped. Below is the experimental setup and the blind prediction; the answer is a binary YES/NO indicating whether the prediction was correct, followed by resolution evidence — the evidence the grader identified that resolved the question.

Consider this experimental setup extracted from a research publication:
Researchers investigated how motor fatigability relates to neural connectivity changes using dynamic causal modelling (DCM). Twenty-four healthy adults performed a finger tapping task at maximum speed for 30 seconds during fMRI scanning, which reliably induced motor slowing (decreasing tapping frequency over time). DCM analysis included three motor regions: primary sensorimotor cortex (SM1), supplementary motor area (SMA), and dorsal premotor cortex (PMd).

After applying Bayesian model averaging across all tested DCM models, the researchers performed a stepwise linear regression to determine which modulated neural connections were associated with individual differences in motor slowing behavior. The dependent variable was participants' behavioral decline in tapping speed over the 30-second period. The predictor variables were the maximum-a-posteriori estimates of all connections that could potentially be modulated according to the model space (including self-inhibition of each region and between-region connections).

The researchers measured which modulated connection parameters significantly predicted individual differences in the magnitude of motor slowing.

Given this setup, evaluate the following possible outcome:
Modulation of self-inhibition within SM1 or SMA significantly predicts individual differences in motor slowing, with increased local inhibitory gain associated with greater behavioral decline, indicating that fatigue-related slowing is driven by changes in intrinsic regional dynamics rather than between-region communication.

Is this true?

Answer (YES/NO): NO